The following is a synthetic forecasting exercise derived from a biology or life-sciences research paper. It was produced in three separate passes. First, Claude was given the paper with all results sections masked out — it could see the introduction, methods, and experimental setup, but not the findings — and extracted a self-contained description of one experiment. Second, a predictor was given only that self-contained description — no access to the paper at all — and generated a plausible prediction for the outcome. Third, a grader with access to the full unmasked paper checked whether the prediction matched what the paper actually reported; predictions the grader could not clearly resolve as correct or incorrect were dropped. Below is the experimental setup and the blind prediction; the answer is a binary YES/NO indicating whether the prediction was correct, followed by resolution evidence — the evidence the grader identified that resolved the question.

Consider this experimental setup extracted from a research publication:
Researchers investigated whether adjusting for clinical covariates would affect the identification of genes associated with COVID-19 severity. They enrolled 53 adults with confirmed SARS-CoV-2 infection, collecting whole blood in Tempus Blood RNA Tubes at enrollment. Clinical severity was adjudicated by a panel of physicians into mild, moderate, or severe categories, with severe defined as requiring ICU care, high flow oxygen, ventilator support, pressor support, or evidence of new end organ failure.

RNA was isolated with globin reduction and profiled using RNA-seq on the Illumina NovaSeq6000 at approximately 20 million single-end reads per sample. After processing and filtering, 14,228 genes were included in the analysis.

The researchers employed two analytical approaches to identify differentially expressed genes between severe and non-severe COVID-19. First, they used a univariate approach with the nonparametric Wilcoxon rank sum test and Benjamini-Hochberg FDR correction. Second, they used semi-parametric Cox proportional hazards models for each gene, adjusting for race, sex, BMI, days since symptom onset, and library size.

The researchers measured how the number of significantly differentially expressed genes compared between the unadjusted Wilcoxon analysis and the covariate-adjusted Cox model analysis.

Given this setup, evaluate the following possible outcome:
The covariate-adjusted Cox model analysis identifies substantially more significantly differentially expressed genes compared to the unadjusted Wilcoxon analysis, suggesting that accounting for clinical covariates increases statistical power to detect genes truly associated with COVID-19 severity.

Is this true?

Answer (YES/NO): NO